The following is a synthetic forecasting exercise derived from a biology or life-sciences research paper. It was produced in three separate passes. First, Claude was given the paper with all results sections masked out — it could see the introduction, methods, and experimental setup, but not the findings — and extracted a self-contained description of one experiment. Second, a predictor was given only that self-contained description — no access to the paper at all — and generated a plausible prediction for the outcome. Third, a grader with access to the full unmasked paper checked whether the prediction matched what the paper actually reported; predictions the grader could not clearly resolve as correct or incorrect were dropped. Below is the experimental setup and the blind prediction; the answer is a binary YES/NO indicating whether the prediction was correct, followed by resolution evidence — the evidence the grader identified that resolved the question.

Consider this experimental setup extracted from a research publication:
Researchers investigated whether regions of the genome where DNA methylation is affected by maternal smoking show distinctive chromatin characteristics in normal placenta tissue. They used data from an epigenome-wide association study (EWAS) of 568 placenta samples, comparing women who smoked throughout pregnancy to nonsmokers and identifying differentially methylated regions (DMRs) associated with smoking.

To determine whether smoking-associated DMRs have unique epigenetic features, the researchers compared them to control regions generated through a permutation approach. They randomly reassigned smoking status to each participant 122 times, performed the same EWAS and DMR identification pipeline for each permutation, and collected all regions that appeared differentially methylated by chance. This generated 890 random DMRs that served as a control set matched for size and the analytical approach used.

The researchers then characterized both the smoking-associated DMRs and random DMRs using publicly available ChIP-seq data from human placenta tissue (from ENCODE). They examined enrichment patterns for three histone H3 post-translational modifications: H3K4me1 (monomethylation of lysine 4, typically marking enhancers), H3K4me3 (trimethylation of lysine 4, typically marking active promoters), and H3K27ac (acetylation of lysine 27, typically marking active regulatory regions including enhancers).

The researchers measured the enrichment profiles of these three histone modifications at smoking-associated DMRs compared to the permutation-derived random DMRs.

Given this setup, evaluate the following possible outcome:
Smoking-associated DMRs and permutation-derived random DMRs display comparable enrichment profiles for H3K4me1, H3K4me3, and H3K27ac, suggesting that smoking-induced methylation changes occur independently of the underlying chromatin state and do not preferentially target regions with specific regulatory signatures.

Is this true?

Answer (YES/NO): NO